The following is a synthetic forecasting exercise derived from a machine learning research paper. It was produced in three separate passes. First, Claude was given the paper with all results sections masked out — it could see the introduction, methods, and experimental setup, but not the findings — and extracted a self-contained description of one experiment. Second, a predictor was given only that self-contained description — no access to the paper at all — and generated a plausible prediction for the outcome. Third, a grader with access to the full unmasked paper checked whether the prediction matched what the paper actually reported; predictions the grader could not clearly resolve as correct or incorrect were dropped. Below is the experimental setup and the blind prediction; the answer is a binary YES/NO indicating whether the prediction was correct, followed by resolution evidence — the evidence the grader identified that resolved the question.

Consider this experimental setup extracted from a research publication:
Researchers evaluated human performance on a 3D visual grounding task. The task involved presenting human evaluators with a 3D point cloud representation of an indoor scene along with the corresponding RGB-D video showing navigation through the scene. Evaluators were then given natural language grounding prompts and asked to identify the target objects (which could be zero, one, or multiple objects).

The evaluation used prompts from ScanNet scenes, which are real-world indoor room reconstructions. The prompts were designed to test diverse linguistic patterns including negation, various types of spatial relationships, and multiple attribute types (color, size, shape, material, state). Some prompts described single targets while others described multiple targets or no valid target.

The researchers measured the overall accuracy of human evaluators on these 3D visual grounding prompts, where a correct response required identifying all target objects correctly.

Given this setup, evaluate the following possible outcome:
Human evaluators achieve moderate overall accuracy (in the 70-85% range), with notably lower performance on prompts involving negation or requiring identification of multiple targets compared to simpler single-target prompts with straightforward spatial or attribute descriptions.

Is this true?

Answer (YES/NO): NO